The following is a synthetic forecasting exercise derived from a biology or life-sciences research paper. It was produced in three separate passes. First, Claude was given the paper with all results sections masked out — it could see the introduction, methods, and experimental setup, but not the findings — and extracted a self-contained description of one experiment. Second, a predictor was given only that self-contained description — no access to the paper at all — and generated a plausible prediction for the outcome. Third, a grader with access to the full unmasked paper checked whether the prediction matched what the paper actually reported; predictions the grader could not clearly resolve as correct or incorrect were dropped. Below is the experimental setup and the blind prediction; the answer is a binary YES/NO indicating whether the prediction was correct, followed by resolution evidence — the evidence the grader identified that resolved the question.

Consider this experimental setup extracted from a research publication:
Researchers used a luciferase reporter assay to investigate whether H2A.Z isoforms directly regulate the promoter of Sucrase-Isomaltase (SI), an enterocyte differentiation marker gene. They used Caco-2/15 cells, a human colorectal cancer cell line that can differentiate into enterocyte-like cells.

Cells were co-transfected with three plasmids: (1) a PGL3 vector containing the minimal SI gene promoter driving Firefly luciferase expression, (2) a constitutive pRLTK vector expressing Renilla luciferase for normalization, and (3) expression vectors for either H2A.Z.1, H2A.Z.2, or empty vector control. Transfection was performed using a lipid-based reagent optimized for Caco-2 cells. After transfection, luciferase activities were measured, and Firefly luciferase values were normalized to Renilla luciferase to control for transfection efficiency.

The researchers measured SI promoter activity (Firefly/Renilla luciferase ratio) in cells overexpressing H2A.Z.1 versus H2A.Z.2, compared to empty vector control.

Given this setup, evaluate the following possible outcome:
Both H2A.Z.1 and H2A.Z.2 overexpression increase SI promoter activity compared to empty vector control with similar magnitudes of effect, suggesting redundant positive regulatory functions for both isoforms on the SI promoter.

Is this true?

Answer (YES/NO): NO